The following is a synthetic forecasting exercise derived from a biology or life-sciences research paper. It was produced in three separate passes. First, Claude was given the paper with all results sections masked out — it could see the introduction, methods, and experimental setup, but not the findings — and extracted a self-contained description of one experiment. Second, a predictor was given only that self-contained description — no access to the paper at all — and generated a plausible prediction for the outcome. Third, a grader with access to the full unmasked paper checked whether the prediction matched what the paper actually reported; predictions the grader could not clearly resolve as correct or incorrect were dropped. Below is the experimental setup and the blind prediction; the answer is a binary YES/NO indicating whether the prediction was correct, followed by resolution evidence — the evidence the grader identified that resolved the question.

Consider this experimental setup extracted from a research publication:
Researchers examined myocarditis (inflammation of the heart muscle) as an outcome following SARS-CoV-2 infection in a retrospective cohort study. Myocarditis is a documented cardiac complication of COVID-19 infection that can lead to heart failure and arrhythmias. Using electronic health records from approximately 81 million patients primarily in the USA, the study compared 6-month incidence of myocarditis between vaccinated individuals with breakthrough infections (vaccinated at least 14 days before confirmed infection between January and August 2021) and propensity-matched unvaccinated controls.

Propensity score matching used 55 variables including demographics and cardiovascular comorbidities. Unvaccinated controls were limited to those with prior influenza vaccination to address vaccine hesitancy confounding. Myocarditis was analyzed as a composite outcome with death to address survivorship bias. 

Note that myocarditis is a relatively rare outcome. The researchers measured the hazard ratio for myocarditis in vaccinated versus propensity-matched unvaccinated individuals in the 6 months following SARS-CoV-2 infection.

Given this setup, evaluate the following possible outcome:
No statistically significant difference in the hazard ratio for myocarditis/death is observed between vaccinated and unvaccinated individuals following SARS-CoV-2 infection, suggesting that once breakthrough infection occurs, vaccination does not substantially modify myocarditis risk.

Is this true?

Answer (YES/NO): YES